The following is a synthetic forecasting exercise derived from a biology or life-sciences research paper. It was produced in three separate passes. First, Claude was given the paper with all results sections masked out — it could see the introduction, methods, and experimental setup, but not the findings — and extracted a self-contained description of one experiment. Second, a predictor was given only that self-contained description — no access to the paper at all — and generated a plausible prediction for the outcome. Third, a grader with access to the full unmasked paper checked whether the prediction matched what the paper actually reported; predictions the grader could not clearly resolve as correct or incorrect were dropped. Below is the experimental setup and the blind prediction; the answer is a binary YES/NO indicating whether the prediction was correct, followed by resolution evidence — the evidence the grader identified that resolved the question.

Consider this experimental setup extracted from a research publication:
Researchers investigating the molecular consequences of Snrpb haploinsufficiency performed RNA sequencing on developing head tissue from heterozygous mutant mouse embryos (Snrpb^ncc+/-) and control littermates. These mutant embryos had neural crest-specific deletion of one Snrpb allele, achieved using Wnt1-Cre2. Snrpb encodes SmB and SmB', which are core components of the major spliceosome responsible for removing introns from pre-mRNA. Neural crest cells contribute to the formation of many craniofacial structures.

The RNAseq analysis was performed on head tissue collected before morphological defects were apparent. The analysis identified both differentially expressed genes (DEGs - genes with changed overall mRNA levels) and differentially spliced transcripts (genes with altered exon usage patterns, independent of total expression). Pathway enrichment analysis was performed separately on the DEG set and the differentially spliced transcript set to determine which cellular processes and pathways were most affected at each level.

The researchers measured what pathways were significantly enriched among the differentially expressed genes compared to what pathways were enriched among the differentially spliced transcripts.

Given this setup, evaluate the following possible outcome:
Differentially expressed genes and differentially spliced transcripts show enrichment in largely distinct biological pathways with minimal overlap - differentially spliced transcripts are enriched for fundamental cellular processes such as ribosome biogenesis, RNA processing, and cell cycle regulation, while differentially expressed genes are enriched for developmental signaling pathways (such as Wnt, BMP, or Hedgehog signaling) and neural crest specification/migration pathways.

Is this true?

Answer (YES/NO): NO